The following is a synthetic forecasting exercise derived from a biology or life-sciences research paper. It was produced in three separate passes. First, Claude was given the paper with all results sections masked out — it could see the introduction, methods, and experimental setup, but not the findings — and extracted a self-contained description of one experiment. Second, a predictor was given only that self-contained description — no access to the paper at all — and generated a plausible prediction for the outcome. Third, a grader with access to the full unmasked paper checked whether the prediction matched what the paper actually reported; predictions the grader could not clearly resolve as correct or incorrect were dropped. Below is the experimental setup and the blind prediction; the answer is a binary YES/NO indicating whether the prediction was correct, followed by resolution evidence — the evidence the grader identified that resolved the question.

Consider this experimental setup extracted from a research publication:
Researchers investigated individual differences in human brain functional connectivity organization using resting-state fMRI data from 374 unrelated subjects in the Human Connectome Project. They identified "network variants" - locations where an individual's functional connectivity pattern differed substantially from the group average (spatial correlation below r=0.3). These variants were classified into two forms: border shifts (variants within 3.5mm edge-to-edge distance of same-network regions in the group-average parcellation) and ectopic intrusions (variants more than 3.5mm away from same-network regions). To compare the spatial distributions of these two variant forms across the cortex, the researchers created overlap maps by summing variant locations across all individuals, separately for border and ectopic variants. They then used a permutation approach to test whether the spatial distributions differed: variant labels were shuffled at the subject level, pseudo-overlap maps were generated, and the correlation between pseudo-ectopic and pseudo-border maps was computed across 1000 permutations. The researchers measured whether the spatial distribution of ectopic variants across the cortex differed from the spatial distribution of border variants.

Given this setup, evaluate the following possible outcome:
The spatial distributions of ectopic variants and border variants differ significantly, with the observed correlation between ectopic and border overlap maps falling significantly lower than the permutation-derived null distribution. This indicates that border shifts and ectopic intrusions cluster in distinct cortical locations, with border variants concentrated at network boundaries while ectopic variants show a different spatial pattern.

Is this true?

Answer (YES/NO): YES